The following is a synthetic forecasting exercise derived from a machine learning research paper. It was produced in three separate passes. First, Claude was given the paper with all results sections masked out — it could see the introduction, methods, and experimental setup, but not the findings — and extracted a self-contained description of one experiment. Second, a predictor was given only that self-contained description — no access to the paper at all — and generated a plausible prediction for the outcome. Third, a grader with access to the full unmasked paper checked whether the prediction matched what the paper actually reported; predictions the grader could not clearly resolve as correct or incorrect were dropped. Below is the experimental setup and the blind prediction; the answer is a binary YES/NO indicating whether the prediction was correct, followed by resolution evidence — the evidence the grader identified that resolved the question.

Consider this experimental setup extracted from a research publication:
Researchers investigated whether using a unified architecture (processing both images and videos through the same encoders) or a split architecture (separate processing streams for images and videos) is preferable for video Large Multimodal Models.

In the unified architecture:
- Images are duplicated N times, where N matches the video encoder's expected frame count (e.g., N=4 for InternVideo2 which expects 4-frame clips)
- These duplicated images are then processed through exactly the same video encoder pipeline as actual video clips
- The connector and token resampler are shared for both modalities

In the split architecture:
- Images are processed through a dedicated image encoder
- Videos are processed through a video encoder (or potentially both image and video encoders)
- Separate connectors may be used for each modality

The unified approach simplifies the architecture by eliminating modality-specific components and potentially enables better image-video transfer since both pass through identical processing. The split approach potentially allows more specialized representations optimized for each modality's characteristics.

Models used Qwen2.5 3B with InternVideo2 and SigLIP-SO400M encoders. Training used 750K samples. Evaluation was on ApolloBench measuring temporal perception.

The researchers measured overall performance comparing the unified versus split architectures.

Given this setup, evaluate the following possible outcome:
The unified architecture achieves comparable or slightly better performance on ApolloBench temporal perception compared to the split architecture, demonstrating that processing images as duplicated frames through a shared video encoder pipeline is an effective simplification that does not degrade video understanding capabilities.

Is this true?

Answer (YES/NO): YES